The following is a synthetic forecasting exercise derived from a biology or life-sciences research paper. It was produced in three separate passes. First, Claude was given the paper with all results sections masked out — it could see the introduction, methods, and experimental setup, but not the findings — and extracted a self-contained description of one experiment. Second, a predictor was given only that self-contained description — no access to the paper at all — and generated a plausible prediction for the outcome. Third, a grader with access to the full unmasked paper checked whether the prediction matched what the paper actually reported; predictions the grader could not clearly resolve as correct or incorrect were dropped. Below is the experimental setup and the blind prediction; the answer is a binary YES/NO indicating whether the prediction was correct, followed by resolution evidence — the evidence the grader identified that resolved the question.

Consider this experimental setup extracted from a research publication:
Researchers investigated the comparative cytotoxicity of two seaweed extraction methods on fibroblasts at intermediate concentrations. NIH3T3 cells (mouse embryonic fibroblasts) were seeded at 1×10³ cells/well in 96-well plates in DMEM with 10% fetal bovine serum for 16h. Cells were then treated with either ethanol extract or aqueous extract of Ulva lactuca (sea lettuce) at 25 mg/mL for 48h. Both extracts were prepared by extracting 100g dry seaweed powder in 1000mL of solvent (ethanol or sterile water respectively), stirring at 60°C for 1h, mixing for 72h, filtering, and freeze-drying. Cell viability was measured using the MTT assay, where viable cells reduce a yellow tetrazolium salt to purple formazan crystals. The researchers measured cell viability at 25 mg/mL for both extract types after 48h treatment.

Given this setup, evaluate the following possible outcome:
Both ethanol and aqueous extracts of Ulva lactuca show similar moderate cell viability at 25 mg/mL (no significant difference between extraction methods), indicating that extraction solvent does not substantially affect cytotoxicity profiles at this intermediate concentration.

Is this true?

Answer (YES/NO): NO